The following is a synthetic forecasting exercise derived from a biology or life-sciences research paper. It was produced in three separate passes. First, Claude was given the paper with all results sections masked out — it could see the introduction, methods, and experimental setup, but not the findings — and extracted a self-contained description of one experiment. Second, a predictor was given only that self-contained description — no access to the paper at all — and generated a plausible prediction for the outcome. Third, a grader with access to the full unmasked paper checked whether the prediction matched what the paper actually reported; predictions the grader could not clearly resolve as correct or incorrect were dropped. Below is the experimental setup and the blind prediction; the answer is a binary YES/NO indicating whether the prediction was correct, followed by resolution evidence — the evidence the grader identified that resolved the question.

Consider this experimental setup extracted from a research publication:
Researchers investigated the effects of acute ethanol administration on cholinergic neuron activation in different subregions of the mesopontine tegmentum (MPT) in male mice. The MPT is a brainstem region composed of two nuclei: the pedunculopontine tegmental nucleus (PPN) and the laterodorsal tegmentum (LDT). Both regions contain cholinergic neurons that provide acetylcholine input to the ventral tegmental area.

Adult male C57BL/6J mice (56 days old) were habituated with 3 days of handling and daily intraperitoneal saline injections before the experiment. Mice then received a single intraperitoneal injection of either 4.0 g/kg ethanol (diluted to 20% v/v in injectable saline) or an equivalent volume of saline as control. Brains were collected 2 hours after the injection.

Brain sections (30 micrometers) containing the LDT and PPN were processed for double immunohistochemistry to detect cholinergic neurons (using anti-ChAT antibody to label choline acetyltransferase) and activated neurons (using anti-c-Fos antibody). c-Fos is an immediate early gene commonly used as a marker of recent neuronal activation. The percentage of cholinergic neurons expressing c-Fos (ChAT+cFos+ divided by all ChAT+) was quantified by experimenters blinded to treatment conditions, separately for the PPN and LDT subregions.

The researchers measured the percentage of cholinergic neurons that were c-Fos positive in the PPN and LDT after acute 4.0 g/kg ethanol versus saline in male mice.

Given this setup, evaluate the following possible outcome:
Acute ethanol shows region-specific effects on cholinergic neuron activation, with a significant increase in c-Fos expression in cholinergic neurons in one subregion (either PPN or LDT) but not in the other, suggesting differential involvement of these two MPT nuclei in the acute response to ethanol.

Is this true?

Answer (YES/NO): YES